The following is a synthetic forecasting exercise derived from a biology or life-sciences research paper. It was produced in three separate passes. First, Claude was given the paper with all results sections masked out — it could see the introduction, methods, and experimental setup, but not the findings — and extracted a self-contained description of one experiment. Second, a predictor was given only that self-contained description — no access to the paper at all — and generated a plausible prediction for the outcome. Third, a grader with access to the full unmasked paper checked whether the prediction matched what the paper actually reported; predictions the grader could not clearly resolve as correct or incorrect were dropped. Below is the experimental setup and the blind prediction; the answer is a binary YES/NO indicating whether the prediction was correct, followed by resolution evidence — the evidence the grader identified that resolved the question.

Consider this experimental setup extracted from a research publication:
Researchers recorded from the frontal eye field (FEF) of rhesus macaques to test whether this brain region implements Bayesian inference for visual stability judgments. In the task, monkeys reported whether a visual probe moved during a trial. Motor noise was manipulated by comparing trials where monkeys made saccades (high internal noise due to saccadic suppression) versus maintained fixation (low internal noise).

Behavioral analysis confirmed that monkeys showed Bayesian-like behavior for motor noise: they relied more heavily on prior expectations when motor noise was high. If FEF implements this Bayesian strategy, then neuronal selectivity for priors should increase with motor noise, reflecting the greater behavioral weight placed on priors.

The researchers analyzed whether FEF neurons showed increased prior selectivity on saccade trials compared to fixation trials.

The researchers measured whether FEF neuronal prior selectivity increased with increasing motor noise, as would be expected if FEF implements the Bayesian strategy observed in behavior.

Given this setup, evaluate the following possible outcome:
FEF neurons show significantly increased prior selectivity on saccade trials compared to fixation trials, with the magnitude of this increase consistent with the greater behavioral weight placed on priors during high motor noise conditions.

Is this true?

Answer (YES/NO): NO